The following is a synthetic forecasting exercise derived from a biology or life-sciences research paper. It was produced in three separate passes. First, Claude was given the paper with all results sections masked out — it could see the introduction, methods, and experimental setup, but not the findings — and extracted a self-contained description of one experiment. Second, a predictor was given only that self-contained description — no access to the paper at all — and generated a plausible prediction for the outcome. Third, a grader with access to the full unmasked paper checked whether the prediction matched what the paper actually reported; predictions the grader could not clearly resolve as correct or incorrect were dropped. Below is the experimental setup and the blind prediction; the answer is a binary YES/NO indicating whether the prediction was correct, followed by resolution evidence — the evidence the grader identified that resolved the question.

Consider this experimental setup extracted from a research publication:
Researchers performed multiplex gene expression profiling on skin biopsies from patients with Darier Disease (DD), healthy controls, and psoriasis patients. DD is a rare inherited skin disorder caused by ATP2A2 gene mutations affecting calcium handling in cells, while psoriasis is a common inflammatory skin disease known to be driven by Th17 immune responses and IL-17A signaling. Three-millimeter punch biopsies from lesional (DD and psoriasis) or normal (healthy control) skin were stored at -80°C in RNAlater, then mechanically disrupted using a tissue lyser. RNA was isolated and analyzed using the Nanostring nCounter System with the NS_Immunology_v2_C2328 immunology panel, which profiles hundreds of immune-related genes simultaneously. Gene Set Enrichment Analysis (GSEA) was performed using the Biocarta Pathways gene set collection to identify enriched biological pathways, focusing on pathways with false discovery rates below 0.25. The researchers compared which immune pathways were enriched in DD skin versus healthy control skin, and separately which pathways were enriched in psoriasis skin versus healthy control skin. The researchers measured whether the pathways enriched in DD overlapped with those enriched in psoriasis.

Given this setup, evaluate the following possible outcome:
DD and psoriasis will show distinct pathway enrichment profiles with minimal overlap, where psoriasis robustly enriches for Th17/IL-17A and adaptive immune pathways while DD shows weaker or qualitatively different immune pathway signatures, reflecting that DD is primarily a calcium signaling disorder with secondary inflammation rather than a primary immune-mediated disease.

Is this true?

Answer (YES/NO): NO